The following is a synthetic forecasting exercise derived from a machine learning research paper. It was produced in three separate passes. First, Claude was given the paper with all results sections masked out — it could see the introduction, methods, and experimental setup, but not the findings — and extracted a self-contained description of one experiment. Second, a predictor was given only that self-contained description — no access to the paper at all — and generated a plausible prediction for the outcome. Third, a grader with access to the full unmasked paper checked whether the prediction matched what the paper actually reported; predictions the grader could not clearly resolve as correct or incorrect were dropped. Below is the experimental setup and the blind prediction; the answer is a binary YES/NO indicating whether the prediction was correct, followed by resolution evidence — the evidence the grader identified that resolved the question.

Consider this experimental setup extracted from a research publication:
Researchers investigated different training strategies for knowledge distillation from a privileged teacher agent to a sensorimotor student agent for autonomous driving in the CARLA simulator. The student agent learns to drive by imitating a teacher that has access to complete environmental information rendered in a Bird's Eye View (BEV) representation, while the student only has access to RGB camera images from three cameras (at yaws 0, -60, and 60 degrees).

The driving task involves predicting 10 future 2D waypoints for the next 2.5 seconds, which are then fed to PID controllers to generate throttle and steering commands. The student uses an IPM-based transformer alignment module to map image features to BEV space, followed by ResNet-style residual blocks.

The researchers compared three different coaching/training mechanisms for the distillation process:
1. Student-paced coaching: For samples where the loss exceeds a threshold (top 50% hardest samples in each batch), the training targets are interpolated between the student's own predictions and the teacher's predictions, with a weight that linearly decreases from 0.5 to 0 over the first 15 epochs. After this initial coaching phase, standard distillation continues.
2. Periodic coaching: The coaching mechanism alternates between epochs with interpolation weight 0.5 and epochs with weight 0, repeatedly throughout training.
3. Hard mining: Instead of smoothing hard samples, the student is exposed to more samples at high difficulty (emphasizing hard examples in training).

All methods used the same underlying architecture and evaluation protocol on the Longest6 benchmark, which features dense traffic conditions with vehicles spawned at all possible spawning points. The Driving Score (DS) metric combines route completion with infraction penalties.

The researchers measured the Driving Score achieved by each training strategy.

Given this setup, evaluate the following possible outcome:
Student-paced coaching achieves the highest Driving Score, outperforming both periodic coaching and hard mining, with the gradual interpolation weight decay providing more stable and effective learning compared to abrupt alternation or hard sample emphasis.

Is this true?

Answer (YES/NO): YES